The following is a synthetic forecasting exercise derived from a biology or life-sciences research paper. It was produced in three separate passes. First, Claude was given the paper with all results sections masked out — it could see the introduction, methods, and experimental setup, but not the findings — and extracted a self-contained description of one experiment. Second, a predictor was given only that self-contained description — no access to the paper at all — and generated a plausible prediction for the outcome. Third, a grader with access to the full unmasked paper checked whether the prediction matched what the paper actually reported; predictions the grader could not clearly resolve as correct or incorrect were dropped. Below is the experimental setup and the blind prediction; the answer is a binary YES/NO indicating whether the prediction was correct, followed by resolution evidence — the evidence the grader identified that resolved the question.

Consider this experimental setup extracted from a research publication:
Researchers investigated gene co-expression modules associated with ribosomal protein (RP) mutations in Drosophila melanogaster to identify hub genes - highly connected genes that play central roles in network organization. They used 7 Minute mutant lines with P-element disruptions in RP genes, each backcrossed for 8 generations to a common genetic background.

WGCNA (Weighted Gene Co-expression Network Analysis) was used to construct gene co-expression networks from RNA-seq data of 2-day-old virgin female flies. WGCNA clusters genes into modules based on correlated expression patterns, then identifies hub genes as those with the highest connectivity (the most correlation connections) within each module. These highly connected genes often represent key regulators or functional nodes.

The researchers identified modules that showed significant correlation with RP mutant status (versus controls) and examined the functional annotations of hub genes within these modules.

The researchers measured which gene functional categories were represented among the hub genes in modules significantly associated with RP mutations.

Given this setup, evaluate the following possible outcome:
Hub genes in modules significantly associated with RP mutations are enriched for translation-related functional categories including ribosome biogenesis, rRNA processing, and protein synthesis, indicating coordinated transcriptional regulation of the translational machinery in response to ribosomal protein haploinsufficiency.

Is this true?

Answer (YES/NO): NO